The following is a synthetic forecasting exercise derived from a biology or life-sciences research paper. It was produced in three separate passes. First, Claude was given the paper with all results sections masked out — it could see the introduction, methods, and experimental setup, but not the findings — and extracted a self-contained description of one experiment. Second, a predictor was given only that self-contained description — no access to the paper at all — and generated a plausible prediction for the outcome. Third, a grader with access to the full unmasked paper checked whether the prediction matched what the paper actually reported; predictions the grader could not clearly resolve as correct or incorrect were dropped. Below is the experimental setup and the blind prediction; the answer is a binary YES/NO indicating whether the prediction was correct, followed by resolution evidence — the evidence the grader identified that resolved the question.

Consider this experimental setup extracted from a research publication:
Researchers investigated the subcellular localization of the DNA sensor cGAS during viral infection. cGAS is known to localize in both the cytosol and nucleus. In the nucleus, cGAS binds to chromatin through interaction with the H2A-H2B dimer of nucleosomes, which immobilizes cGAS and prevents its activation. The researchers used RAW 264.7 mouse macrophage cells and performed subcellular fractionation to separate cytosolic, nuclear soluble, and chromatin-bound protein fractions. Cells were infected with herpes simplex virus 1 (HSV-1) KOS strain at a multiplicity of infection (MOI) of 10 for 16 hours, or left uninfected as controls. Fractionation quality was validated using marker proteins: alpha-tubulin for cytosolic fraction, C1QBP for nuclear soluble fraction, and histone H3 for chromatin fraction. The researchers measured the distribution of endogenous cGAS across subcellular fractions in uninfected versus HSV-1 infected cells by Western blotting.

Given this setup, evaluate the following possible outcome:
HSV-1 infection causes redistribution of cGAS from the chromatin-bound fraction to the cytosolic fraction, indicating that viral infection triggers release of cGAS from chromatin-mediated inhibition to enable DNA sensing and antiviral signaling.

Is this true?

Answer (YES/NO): NO